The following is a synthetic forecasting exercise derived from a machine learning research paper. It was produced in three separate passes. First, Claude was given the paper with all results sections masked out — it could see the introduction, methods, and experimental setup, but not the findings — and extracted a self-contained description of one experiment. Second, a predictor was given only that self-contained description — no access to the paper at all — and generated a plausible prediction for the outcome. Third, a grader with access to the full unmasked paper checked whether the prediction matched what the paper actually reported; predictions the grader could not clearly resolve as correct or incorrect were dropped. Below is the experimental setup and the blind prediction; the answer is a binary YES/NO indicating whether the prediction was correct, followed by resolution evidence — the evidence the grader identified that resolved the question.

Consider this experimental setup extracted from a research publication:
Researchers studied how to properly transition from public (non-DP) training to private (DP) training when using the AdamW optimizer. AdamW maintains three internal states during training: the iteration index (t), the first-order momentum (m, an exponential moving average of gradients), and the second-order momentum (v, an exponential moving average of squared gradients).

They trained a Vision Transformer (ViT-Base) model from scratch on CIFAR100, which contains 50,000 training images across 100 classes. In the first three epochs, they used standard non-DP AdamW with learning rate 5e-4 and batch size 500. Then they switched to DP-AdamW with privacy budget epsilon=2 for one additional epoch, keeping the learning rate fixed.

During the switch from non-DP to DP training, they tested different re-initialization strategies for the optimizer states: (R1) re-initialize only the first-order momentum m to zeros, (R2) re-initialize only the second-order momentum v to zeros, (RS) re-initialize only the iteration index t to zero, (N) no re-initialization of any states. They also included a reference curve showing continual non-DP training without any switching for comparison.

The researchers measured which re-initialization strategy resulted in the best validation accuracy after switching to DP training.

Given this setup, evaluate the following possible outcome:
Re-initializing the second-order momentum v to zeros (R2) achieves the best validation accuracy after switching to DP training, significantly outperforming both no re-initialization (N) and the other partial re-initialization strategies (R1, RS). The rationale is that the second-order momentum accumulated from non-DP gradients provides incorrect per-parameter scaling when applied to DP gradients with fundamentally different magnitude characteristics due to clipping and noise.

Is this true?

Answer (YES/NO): NO